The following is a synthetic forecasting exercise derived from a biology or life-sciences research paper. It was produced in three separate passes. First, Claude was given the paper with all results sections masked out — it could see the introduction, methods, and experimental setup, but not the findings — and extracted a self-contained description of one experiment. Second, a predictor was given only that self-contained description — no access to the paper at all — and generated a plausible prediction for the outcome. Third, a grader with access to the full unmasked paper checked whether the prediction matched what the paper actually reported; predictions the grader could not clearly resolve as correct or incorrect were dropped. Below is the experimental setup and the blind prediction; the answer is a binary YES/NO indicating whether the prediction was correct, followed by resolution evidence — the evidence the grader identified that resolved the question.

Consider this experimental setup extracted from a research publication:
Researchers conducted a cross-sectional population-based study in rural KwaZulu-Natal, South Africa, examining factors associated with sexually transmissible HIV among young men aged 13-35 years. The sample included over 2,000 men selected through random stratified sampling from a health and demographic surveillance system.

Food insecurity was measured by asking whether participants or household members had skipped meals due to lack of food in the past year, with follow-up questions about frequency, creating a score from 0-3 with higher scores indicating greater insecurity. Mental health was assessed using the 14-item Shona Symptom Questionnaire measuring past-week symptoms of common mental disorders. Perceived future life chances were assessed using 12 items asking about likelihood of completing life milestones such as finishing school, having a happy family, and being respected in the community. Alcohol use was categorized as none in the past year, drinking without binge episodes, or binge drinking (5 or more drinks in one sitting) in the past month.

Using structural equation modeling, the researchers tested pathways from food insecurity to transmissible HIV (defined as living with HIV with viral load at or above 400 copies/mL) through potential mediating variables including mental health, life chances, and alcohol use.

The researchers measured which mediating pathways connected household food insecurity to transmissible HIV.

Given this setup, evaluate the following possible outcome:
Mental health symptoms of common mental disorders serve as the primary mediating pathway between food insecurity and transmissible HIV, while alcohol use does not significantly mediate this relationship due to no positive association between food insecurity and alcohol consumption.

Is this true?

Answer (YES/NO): NO